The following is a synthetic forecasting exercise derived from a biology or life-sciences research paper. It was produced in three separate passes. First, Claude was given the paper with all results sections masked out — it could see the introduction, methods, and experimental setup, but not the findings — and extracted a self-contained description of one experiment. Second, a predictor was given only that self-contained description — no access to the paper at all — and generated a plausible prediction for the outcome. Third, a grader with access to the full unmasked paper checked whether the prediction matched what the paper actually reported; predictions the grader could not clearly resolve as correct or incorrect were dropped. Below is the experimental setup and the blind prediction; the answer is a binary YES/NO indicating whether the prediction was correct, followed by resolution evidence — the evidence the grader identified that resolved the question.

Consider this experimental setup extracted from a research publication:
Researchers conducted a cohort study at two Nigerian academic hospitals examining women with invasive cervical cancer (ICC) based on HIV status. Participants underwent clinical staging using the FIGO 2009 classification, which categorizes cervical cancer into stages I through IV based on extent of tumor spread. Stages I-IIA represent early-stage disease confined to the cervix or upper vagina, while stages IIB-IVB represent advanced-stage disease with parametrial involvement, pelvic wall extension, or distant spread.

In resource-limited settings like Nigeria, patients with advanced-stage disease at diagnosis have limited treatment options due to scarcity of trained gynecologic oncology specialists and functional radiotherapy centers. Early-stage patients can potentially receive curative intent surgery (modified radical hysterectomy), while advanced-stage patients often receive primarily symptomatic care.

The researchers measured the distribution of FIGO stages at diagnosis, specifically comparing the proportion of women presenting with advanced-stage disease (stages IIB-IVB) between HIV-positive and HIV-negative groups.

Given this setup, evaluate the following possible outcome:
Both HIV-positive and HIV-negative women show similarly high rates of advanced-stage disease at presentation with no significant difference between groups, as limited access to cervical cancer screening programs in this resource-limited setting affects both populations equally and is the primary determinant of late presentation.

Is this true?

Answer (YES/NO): NO